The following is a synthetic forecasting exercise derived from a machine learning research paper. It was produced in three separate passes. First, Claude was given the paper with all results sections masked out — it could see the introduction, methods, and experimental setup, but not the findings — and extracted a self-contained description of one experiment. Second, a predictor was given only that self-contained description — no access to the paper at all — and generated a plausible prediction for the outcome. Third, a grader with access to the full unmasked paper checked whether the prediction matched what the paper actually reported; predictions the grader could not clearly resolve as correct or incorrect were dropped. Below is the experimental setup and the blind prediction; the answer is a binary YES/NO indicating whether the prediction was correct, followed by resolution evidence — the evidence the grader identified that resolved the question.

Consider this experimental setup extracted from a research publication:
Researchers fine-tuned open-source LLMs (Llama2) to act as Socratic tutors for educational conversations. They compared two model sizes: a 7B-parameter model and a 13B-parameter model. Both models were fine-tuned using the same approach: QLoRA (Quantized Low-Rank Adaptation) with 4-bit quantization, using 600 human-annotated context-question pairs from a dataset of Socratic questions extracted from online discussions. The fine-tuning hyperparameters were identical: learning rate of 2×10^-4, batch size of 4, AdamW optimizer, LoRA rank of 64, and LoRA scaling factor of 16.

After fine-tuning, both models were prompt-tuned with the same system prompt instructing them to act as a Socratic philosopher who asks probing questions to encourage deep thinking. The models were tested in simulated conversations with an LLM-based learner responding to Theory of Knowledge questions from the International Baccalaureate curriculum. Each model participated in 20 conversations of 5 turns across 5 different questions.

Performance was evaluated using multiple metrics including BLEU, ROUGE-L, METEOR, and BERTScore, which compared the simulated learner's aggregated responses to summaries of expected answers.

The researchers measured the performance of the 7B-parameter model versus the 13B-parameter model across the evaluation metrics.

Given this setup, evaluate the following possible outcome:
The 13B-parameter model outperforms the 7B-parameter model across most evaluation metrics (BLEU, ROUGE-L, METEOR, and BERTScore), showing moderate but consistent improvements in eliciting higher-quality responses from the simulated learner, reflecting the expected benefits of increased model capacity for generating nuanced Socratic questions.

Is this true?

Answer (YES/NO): NO